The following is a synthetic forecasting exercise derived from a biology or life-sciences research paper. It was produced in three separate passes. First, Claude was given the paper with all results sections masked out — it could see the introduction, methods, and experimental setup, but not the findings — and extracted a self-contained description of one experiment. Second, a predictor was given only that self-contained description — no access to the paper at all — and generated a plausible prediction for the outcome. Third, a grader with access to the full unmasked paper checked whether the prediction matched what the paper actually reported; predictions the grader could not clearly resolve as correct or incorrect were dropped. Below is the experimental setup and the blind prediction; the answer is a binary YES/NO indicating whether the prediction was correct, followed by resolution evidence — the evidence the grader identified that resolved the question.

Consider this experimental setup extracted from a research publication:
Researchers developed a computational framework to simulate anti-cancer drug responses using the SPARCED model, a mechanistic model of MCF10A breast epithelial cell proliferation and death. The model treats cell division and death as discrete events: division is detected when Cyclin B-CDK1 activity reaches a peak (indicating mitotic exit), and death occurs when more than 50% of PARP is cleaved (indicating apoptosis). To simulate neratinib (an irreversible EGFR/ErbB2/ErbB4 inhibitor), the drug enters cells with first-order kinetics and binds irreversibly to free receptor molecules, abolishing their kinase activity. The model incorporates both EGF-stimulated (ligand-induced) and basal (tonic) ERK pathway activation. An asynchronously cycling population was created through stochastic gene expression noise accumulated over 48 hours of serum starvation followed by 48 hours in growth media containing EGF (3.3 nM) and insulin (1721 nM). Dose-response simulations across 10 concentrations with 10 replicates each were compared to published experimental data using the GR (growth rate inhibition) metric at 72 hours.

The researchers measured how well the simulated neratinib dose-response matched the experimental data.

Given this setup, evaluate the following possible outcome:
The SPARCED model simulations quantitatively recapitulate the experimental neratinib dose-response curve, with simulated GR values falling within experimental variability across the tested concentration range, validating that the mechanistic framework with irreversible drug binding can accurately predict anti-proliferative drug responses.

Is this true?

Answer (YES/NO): NO